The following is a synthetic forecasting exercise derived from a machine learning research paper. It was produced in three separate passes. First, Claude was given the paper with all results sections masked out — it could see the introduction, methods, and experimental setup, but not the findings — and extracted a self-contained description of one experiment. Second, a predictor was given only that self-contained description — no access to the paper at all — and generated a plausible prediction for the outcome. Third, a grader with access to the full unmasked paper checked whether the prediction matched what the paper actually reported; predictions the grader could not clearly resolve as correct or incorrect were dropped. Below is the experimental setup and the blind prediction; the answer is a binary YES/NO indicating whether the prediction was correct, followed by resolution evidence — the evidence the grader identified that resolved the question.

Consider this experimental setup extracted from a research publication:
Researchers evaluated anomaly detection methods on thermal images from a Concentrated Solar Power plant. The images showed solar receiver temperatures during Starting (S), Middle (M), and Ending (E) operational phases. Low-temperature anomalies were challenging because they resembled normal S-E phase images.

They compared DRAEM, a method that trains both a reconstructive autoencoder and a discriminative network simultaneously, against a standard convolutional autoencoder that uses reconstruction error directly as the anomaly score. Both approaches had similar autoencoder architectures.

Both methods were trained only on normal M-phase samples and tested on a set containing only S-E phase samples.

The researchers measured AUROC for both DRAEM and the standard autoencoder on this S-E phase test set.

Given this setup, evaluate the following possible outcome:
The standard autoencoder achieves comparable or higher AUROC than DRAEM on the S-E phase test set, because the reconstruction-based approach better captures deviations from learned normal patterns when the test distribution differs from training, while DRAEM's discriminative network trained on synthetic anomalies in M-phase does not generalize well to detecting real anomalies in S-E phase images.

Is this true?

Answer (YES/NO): YES